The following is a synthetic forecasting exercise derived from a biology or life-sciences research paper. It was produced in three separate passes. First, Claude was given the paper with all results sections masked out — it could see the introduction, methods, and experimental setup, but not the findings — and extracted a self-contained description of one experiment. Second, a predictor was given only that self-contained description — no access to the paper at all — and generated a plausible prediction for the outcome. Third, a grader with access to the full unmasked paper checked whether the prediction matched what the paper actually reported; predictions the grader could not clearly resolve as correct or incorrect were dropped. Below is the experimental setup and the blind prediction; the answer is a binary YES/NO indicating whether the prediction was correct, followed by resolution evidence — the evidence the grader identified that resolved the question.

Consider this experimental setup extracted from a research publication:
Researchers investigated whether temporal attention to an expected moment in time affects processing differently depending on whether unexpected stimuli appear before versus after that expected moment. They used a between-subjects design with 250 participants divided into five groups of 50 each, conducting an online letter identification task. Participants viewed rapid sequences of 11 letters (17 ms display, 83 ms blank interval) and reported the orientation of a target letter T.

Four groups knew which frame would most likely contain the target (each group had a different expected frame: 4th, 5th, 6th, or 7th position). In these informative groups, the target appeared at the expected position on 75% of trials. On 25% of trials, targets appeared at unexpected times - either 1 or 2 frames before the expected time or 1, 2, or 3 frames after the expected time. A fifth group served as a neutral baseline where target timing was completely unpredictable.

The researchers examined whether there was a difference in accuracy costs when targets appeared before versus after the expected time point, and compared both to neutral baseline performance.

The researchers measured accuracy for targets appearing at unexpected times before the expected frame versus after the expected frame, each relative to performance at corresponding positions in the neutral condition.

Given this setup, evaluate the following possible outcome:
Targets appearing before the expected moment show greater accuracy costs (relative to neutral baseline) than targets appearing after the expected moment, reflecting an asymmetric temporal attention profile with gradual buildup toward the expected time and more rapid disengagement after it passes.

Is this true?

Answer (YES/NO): NO